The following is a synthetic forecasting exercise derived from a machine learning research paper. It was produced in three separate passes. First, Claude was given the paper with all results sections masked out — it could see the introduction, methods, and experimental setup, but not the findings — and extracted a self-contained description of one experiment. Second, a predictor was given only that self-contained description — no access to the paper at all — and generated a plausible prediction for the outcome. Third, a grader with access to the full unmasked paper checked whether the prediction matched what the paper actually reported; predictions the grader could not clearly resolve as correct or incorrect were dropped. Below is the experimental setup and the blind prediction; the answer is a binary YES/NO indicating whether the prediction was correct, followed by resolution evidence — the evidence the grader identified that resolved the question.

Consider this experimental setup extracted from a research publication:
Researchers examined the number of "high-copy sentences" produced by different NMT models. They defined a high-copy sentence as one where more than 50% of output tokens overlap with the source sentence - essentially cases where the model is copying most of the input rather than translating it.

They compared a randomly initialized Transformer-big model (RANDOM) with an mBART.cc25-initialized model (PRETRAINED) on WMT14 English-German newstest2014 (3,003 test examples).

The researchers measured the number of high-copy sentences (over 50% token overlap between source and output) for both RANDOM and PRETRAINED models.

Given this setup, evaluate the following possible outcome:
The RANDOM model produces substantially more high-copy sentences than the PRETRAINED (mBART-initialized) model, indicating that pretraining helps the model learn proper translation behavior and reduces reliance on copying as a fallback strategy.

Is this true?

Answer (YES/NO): NO